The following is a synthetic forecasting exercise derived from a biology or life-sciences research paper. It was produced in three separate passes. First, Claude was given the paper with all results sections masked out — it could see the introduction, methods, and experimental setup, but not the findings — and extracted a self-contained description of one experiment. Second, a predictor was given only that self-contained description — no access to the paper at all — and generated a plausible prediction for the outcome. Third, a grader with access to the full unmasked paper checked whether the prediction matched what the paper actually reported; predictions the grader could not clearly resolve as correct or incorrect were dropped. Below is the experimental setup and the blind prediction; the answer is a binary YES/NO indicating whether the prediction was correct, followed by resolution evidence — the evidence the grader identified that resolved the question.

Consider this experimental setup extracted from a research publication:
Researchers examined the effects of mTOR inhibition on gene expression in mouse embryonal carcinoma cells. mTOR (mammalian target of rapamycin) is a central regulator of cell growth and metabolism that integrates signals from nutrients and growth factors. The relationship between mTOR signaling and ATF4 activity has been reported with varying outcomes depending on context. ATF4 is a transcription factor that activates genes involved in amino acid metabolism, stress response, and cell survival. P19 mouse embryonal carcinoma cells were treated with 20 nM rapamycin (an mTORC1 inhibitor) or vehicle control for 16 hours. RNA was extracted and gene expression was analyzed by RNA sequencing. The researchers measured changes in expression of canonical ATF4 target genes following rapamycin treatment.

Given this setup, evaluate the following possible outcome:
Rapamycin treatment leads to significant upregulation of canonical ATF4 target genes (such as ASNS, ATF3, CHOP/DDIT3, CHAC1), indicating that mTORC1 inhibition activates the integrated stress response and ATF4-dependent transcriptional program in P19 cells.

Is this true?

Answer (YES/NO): NO